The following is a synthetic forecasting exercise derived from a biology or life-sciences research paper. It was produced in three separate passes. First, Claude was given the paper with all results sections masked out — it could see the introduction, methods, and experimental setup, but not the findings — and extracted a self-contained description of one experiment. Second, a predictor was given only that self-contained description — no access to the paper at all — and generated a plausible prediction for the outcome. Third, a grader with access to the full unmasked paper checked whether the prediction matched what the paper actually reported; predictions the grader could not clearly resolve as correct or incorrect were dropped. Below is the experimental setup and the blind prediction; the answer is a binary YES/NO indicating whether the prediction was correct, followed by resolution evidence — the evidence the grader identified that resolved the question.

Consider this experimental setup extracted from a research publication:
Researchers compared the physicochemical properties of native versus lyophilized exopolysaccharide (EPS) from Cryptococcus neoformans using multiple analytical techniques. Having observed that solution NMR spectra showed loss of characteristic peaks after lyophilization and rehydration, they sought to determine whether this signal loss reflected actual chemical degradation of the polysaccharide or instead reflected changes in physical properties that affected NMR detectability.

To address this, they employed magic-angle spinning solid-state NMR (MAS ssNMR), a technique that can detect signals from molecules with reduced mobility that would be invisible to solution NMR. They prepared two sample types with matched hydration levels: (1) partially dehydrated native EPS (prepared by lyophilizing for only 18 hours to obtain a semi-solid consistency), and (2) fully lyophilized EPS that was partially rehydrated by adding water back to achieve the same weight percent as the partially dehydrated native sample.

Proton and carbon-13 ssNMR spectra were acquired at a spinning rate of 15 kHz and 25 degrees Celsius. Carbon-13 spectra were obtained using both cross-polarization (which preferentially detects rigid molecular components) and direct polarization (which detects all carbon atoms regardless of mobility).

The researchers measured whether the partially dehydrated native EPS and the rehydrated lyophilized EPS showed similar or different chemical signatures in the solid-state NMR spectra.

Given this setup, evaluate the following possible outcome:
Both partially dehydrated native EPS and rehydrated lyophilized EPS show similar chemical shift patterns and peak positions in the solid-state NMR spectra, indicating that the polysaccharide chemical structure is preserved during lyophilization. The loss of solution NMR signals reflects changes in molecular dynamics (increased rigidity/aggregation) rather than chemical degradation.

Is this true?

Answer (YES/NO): YES